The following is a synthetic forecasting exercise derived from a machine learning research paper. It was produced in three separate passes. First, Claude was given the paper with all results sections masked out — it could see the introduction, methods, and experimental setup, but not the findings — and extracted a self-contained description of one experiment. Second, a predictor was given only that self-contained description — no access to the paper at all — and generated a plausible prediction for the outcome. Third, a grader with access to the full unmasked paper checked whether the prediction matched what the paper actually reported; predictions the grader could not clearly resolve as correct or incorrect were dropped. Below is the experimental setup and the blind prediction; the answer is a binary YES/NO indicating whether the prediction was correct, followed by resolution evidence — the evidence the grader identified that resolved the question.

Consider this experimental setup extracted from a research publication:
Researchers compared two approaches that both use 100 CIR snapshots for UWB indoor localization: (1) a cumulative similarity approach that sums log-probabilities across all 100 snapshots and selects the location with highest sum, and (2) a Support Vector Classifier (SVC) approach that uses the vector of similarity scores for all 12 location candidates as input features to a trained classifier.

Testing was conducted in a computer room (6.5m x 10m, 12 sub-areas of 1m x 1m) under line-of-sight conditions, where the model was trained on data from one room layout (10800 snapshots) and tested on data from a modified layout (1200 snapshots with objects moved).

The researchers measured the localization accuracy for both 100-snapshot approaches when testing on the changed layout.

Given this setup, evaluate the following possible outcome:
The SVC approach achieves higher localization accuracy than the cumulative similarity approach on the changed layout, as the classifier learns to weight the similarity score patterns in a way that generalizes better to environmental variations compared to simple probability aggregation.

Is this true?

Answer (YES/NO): YES